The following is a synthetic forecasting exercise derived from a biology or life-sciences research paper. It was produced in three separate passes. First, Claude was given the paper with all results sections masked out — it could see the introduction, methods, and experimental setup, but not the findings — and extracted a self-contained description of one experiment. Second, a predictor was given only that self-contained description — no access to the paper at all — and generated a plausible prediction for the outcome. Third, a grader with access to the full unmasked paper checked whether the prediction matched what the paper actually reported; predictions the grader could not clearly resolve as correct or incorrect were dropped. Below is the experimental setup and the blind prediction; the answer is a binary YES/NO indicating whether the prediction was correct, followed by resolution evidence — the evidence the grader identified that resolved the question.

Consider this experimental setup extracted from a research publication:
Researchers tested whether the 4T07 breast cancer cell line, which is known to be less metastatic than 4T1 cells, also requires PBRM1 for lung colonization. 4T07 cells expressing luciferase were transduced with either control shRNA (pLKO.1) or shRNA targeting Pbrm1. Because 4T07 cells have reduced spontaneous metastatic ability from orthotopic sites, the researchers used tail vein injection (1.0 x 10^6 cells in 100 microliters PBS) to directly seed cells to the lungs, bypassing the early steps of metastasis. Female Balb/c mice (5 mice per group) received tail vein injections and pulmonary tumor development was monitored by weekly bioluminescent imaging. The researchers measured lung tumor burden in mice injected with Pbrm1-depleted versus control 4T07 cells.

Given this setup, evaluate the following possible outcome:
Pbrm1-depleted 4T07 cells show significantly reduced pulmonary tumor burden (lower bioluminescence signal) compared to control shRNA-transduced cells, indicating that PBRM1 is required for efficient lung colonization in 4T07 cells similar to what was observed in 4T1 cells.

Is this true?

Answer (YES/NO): YES